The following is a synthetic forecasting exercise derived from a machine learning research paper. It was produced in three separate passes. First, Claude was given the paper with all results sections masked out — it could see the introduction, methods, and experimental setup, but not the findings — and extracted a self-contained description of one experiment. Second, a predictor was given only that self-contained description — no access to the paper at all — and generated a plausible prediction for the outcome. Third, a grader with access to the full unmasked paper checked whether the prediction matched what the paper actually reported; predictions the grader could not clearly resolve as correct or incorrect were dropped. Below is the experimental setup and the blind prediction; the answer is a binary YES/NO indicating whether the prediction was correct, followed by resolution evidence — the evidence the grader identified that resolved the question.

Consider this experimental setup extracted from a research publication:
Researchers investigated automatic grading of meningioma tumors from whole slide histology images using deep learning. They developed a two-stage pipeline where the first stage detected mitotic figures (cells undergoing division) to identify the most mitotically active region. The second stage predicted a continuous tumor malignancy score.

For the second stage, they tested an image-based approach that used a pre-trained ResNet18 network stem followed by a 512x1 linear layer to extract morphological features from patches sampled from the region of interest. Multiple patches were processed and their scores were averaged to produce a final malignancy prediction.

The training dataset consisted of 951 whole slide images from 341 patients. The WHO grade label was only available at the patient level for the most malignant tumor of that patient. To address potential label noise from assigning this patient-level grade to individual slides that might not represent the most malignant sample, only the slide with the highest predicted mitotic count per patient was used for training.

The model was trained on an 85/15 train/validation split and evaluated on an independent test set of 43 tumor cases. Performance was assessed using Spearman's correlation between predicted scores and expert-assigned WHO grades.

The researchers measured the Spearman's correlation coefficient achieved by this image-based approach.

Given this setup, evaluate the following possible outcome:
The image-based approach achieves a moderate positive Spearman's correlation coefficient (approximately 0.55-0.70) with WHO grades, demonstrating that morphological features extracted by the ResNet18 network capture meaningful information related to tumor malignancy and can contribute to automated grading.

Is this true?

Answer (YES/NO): NO